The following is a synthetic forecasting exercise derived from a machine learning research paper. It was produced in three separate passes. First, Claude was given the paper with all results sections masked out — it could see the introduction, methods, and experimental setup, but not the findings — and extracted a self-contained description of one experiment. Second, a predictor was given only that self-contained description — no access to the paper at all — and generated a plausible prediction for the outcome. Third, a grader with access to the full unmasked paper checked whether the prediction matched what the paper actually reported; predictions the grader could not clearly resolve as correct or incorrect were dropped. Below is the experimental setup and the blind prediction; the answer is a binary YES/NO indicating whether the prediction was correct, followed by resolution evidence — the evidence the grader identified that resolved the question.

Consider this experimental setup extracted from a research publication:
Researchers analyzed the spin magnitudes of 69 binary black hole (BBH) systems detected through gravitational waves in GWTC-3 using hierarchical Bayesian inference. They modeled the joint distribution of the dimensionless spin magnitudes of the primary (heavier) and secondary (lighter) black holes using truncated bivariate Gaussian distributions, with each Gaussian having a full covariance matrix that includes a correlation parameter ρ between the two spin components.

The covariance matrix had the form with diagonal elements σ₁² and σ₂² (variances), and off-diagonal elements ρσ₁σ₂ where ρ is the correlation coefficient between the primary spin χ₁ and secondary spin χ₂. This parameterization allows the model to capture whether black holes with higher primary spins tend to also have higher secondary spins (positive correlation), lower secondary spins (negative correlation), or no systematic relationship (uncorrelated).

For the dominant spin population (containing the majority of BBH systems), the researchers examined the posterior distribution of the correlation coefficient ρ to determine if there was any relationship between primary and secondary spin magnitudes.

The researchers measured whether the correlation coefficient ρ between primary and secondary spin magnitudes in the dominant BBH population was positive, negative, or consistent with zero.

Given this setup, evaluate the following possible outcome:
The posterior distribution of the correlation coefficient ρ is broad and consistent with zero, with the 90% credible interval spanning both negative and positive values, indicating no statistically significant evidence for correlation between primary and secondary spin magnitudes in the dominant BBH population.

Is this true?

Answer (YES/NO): NO